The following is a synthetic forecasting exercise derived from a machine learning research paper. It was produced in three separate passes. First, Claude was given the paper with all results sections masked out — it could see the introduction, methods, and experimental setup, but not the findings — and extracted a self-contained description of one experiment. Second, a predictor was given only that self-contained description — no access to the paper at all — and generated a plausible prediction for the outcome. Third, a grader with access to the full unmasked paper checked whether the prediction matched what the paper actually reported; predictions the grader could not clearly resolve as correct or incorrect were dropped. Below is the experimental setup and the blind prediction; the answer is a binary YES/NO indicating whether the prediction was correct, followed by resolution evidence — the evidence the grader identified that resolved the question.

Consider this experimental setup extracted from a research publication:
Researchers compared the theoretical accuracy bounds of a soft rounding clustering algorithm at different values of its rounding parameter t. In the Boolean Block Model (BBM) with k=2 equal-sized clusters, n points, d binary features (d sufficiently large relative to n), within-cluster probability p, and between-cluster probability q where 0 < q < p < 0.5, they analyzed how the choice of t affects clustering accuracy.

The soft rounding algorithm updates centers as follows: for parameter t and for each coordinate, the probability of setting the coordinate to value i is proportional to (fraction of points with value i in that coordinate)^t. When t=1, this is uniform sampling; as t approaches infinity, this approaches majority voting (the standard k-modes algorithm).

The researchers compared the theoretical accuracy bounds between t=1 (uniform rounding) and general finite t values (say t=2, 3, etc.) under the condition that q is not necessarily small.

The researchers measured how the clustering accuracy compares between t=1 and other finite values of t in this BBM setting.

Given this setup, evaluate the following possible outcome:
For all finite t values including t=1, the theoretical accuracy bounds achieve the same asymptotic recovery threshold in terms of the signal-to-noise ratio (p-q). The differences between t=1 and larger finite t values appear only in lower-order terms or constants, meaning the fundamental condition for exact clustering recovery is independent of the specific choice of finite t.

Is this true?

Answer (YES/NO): NO